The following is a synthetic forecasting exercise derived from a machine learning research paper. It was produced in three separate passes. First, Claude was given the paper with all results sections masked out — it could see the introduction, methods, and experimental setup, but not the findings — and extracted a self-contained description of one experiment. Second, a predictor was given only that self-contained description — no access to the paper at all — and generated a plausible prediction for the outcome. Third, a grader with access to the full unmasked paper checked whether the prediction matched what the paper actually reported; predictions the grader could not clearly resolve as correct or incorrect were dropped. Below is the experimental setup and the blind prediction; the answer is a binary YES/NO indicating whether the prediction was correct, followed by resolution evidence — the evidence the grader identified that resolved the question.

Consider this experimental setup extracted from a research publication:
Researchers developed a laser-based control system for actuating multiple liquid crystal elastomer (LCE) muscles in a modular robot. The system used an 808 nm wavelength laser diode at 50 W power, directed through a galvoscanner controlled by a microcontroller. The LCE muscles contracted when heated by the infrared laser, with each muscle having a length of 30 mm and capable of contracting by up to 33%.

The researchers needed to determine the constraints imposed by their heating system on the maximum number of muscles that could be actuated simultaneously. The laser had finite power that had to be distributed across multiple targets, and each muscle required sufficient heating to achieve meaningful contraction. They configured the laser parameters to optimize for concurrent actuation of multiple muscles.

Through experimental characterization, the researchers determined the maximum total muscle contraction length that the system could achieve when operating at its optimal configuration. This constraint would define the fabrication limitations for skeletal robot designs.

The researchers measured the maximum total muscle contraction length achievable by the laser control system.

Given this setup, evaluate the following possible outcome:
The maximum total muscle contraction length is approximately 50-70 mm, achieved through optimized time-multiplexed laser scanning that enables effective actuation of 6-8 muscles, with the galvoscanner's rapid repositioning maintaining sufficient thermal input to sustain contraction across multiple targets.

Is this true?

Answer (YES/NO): NO